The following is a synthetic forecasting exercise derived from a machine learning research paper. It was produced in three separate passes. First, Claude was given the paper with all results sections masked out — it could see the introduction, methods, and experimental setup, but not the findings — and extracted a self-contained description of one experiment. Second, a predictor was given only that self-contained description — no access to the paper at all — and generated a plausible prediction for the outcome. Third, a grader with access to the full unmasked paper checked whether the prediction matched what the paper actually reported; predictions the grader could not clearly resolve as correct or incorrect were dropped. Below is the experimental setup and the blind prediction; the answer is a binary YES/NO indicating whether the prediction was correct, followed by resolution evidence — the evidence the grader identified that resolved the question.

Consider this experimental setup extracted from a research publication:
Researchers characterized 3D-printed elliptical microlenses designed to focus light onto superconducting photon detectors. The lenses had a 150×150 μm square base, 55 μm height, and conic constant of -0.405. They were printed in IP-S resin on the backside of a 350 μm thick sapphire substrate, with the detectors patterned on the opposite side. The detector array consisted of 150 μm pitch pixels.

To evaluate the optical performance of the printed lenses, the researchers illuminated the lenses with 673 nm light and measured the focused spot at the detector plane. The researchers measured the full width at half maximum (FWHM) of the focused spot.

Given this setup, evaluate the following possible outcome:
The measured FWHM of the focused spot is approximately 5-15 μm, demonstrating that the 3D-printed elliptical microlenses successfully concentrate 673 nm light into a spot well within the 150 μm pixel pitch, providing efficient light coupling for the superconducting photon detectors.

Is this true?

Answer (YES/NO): YES